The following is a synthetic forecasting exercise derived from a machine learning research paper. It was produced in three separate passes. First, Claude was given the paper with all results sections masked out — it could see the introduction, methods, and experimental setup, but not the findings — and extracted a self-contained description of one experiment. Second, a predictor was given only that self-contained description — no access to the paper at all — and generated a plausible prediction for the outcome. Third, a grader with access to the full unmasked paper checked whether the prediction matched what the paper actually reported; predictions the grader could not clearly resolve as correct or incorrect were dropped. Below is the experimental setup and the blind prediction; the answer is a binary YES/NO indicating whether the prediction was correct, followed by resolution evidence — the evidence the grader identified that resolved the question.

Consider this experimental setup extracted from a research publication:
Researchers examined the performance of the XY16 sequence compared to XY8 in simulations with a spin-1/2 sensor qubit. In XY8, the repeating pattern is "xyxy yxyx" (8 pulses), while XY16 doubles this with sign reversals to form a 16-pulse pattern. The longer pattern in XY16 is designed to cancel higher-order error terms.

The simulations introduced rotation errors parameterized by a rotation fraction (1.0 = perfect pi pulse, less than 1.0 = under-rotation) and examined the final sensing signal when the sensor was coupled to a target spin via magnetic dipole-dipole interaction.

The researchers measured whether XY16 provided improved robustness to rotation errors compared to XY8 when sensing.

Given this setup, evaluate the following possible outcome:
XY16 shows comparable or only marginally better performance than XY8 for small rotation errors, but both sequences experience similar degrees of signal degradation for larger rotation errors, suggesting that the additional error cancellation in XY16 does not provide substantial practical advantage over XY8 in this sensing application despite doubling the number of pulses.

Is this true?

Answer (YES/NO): NO